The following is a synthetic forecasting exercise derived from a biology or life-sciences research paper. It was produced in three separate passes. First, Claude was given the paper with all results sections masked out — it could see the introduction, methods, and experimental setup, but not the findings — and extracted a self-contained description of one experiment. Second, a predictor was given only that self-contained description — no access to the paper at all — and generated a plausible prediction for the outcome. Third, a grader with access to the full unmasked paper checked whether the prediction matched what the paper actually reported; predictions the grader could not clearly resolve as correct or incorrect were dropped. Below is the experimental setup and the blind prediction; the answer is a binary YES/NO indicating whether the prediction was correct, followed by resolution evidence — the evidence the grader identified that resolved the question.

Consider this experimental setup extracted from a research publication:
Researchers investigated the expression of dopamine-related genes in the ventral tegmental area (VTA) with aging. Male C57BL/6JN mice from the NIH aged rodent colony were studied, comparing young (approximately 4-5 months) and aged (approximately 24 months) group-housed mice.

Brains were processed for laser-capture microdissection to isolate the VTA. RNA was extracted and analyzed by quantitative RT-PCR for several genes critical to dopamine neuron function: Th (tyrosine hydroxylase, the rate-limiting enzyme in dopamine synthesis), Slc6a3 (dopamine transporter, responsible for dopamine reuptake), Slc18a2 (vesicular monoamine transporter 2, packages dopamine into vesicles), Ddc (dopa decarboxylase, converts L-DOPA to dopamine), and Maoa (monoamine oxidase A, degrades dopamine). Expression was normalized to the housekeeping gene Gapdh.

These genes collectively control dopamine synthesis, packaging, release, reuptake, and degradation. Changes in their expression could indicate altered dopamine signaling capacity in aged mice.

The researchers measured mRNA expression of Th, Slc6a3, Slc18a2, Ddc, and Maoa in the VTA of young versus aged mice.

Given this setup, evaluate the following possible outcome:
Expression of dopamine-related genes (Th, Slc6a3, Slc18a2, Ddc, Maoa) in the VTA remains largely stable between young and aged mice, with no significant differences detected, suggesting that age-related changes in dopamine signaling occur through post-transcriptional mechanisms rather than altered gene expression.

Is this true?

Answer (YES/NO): NO